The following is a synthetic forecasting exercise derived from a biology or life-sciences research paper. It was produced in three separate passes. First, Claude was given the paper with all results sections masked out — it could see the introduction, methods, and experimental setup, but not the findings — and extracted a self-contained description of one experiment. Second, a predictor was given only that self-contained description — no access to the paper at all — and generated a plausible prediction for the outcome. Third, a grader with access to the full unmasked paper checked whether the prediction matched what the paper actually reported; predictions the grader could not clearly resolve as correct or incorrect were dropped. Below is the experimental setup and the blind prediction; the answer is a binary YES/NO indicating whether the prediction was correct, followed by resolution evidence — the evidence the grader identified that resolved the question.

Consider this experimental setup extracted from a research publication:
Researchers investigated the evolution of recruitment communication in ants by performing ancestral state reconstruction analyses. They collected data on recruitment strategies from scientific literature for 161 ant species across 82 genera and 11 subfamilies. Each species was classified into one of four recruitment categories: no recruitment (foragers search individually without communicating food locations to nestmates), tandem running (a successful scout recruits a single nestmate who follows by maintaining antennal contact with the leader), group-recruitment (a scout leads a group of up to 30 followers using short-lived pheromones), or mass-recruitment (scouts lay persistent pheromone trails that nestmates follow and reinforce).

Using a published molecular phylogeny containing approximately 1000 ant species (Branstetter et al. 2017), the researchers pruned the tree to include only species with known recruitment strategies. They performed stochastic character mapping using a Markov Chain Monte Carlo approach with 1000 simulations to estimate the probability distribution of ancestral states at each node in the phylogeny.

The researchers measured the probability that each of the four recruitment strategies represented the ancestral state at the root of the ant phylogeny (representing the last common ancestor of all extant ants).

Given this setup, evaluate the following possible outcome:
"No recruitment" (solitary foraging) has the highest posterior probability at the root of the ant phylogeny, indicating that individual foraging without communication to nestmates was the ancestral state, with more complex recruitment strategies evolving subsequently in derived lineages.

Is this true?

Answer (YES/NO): NO